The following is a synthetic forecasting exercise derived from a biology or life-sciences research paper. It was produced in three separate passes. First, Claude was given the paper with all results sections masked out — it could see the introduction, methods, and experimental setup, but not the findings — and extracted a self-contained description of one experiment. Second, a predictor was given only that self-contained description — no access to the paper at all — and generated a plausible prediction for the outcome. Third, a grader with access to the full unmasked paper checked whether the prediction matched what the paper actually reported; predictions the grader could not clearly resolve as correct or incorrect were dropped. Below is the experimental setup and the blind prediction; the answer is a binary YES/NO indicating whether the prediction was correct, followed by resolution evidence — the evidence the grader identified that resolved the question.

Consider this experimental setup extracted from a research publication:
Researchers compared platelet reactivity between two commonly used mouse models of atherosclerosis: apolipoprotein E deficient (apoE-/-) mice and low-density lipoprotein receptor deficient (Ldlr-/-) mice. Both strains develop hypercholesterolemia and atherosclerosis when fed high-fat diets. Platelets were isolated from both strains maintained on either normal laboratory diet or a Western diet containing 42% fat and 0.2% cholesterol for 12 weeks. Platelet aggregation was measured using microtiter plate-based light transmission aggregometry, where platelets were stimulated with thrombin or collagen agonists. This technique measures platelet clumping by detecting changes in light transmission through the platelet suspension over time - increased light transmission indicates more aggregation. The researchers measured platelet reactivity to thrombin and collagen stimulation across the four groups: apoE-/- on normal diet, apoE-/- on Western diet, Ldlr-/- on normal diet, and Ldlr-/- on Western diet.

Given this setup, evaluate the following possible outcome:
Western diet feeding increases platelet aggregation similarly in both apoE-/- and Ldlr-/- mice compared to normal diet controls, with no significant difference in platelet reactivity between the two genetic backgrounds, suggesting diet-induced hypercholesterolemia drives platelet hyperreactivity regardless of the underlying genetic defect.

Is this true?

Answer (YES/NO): NO